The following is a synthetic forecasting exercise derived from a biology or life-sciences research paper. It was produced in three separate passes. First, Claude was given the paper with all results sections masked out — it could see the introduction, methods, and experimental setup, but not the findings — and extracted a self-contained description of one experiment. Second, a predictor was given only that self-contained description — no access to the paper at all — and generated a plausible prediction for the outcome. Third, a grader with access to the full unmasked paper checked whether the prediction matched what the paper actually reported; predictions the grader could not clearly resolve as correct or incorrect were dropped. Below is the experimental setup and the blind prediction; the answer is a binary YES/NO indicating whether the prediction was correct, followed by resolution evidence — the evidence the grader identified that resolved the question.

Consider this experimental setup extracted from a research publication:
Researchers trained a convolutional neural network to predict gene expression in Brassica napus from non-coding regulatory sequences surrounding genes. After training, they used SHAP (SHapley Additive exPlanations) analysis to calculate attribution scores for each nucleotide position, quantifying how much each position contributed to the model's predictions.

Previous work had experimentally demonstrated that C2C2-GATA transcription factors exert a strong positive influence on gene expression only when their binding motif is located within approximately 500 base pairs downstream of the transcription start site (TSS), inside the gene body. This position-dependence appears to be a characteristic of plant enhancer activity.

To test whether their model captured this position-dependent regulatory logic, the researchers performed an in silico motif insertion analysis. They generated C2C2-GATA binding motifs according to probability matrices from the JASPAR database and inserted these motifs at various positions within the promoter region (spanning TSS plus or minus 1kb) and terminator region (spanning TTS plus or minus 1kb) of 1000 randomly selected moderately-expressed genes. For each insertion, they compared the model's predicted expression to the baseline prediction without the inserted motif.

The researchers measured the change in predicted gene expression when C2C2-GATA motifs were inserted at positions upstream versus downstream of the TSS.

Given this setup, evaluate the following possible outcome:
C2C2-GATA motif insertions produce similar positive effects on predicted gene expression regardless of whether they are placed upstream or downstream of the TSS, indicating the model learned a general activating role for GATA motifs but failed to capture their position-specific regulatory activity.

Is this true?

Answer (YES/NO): NO